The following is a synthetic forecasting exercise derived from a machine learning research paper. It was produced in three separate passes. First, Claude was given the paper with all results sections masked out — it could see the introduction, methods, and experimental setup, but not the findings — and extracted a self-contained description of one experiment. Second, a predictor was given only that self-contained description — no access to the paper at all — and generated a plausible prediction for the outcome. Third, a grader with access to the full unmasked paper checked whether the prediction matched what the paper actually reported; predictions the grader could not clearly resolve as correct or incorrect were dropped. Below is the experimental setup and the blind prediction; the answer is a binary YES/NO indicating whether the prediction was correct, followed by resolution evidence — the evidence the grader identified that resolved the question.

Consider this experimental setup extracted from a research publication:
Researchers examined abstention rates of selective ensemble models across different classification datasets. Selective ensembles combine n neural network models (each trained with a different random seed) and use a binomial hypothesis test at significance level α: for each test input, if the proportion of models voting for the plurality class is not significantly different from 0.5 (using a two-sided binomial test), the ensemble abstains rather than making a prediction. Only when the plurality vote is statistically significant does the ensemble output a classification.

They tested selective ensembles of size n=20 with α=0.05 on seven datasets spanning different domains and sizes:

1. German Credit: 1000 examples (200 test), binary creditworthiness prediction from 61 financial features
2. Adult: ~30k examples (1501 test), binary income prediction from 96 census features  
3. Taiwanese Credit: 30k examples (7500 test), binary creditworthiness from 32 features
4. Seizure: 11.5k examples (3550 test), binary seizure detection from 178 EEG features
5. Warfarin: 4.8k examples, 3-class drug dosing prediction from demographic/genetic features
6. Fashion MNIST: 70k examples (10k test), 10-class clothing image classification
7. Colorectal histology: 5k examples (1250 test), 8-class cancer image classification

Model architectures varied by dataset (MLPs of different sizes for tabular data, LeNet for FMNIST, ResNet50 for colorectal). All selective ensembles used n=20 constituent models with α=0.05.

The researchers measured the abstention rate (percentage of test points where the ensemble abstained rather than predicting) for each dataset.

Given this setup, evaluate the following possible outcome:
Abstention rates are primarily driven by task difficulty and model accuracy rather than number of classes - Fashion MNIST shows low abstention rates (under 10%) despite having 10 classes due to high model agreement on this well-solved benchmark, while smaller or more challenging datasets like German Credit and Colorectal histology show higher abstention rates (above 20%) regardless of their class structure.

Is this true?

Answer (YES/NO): NO